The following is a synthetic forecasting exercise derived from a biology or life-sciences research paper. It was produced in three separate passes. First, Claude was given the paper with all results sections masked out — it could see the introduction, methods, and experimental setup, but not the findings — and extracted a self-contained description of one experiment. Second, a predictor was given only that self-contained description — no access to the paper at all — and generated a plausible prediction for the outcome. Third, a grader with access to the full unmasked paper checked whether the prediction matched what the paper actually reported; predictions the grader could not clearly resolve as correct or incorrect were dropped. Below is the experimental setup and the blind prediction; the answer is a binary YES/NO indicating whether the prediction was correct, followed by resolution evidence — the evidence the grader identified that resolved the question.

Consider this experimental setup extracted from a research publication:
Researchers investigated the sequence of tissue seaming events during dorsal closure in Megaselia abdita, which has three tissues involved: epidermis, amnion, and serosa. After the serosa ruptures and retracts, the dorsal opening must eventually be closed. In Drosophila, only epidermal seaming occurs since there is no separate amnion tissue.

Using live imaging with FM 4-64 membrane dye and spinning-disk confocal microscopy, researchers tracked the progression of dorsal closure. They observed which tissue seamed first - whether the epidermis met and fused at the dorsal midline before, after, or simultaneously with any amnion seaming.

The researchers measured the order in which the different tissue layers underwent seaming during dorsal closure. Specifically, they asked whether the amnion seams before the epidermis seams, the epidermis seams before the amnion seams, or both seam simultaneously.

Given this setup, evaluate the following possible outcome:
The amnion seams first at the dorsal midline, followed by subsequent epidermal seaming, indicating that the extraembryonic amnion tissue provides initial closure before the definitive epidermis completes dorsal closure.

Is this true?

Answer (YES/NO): YES